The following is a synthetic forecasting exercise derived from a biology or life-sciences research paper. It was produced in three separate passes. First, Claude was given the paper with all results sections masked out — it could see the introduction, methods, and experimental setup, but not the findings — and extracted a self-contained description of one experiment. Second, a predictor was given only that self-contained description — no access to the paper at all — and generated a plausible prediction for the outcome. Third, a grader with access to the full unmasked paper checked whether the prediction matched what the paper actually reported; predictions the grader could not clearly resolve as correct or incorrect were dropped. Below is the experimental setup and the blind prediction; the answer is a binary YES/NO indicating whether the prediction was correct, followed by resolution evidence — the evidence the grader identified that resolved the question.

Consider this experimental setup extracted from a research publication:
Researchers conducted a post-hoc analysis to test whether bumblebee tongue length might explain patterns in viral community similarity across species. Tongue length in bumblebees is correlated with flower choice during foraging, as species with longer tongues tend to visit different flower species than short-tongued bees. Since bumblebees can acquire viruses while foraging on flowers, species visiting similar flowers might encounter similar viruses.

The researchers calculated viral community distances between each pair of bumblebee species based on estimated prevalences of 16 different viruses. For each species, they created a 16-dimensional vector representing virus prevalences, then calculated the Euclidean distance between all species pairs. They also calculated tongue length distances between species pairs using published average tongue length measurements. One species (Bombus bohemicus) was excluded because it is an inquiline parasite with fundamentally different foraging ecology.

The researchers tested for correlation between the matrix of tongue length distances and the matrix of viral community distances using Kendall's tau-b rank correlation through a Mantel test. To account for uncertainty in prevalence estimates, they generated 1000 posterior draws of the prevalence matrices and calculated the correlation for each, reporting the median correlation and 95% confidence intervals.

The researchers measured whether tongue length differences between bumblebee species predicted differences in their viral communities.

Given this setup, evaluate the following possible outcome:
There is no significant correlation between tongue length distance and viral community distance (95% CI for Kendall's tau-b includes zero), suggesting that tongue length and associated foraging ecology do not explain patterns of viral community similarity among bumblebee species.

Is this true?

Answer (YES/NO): YES